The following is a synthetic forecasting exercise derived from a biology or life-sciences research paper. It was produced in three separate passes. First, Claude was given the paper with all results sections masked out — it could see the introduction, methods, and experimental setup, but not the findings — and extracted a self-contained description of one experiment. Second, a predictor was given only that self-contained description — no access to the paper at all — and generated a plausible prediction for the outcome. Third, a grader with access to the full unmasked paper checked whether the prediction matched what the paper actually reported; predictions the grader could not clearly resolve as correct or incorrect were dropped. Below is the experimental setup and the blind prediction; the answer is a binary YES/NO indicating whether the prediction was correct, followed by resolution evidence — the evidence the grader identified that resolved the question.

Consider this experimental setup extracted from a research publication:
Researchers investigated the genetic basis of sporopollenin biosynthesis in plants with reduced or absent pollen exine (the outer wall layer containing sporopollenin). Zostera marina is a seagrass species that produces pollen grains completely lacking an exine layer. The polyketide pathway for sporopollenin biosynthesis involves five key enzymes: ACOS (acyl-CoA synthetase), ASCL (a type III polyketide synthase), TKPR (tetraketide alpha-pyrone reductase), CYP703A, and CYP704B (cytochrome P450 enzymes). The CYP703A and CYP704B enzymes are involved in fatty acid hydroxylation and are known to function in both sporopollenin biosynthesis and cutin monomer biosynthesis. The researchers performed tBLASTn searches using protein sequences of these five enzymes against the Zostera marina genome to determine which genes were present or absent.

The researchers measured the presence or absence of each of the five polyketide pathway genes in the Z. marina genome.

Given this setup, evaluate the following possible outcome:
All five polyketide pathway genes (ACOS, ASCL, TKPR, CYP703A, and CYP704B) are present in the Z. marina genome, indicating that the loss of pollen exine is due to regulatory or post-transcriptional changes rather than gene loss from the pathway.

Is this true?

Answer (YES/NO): NO